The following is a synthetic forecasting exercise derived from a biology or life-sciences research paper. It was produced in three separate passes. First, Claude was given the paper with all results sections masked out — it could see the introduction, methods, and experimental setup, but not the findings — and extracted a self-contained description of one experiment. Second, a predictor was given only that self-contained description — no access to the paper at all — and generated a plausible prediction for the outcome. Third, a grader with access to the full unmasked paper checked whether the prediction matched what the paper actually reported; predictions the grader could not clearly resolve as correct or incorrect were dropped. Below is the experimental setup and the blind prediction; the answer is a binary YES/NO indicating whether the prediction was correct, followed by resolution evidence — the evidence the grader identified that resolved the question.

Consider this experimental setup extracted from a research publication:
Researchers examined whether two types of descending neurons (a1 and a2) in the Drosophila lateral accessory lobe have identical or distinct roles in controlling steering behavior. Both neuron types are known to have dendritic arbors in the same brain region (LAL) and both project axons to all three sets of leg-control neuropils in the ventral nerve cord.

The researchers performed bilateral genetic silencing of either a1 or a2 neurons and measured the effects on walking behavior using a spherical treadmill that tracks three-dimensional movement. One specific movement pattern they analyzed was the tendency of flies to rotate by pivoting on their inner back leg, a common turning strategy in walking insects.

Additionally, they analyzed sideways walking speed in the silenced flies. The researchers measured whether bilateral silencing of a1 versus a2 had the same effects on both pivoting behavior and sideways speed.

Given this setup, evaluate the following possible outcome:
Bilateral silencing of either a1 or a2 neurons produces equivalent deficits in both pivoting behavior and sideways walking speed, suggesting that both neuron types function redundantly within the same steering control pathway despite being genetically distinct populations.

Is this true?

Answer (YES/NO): NO